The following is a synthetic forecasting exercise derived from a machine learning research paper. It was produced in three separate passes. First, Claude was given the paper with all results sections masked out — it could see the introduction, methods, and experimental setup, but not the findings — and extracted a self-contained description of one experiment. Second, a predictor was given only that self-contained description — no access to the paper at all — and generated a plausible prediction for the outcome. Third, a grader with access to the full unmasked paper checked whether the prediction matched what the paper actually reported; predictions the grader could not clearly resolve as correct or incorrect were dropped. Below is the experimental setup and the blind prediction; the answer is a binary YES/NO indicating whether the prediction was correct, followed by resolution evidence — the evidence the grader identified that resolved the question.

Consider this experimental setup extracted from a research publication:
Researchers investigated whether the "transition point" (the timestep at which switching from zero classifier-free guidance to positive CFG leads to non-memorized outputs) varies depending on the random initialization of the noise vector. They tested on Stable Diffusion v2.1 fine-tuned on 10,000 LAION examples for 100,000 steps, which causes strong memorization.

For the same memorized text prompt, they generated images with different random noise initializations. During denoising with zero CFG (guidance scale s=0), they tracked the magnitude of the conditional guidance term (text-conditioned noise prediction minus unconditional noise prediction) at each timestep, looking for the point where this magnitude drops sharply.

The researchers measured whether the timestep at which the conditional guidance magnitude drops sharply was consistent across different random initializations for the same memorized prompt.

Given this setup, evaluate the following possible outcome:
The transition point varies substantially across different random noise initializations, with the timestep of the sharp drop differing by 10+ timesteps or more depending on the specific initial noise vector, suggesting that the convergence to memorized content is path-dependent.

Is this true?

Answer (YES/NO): NO